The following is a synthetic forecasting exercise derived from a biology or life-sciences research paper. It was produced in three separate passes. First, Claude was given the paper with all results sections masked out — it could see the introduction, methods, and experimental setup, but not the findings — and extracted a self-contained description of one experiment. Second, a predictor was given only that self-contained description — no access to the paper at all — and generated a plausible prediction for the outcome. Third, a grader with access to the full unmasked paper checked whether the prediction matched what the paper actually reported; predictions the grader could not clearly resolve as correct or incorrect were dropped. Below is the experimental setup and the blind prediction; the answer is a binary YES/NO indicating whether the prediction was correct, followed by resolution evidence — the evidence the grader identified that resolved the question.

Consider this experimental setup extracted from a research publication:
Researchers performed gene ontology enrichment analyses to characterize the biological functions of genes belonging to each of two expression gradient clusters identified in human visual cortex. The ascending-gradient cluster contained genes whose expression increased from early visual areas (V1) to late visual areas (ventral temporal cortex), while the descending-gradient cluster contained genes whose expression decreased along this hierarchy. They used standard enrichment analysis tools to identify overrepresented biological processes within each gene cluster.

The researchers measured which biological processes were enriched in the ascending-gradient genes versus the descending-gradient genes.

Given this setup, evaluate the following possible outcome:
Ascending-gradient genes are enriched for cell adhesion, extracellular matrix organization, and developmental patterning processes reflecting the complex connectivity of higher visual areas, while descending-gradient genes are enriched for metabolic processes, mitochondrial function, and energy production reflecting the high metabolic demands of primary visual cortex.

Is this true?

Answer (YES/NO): NO